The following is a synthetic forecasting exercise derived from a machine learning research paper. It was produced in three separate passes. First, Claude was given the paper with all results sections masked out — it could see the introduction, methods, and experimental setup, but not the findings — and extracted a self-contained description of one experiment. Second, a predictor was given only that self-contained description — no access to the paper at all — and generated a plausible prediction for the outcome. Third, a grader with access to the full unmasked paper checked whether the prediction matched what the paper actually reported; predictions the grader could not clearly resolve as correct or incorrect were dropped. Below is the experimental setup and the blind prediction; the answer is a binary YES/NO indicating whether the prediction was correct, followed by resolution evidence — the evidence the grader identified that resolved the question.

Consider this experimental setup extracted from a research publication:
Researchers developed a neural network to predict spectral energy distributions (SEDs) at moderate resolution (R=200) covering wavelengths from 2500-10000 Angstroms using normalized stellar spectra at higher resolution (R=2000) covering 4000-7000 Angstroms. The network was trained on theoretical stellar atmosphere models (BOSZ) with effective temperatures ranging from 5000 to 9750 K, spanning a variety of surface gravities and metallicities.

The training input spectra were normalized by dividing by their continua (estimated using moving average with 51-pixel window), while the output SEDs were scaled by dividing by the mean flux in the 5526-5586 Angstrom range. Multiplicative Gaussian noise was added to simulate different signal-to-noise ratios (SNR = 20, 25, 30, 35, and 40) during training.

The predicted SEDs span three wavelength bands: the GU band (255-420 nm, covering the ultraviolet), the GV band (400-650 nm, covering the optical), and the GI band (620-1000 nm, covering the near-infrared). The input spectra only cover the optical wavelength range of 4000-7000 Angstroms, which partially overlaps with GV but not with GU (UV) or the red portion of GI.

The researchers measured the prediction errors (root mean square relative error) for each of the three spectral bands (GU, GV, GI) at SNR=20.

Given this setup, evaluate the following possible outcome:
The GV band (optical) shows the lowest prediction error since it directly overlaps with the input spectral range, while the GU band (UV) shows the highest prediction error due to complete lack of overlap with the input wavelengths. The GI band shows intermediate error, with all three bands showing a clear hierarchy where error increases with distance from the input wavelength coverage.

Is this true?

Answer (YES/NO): NO